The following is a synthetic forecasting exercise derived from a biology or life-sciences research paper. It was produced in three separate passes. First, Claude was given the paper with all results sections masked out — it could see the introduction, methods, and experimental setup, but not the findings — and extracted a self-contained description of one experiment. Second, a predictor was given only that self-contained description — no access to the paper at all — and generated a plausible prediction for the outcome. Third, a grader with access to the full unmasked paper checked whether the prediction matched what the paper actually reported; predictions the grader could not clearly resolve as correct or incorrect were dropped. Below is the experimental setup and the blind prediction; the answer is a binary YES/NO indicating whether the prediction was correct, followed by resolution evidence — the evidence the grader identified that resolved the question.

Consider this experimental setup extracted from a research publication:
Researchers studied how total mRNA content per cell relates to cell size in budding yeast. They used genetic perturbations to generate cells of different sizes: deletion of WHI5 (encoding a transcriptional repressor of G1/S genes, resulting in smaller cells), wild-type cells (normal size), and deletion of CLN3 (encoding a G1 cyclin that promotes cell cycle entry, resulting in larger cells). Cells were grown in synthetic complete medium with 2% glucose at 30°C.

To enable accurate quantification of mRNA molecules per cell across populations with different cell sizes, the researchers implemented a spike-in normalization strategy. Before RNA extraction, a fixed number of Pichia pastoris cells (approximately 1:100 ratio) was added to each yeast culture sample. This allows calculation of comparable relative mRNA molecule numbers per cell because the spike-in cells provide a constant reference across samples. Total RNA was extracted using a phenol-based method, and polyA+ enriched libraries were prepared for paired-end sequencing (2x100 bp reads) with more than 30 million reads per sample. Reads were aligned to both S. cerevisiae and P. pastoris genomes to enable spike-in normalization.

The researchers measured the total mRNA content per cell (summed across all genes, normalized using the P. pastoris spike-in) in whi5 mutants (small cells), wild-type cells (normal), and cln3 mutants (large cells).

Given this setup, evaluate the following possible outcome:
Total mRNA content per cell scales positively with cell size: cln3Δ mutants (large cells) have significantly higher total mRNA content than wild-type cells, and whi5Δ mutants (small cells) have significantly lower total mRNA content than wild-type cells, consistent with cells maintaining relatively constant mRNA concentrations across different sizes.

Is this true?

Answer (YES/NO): YES